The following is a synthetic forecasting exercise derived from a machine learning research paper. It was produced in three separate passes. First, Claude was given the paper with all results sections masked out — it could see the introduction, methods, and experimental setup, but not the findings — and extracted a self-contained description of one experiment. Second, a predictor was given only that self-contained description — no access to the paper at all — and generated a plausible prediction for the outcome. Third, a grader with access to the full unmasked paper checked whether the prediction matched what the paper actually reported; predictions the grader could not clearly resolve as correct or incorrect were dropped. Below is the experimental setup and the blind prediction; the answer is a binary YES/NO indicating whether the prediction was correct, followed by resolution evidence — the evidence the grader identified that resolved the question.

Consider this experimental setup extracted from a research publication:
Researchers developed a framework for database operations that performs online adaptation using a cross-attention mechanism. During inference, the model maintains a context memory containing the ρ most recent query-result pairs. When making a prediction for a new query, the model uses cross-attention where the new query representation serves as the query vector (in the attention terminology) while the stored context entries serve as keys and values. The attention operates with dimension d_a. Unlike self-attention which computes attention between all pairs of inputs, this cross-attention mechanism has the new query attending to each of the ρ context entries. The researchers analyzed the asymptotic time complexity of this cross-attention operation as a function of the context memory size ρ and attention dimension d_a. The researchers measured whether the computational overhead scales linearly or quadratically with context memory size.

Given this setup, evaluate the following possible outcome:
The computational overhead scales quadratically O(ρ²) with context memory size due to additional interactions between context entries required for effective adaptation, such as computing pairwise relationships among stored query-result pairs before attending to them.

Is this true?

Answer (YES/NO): NO